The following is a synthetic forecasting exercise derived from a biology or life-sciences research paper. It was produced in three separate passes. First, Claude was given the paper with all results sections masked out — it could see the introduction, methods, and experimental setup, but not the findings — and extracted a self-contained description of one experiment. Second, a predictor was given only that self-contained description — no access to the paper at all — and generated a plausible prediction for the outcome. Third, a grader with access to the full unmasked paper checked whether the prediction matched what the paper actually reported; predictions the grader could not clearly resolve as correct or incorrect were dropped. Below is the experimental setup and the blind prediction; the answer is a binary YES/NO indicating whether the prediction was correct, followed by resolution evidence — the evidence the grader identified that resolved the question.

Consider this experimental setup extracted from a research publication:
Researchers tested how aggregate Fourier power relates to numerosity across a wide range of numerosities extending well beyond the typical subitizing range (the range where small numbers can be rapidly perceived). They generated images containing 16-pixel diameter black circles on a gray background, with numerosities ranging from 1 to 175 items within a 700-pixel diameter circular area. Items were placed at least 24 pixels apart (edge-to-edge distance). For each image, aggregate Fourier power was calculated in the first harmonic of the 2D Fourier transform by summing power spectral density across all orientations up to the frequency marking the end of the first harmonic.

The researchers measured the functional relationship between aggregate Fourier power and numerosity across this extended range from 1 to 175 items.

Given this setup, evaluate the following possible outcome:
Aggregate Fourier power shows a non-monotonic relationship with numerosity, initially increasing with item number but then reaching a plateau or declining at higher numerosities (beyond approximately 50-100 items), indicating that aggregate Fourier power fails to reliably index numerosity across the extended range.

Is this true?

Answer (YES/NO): NO